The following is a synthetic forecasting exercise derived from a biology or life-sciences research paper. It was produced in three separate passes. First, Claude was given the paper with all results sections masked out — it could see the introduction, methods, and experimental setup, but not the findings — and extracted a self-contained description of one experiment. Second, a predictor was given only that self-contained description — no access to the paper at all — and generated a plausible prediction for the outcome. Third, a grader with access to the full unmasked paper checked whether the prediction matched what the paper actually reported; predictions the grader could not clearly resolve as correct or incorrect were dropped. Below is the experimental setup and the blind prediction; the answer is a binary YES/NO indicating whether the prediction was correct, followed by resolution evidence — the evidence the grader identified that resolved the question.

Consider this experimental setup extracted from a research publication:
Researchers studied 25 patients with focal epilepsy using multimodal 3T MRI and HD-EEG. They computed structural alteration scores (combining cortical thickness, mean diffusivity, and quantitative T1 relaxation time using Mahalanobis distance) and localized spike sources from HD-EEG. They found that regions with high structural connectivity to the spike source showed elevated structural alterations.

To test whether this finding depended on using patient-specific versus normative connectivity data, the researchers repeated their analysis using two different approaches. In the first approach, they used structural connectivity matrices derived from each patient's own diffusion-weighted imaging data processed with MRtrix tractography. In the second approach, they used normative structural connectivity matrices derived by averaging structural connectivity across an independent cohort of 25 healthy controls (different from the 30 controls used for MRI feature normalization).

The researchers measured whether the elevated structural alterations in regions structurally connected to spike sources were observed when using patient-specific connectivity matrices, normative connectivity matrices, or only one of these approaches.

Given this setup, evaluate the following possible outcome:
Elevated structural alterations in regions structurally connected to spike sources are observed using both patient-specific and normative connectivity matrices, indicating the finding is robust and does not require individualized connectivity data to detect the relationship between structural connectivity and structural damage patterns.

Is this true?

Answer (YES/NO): NO